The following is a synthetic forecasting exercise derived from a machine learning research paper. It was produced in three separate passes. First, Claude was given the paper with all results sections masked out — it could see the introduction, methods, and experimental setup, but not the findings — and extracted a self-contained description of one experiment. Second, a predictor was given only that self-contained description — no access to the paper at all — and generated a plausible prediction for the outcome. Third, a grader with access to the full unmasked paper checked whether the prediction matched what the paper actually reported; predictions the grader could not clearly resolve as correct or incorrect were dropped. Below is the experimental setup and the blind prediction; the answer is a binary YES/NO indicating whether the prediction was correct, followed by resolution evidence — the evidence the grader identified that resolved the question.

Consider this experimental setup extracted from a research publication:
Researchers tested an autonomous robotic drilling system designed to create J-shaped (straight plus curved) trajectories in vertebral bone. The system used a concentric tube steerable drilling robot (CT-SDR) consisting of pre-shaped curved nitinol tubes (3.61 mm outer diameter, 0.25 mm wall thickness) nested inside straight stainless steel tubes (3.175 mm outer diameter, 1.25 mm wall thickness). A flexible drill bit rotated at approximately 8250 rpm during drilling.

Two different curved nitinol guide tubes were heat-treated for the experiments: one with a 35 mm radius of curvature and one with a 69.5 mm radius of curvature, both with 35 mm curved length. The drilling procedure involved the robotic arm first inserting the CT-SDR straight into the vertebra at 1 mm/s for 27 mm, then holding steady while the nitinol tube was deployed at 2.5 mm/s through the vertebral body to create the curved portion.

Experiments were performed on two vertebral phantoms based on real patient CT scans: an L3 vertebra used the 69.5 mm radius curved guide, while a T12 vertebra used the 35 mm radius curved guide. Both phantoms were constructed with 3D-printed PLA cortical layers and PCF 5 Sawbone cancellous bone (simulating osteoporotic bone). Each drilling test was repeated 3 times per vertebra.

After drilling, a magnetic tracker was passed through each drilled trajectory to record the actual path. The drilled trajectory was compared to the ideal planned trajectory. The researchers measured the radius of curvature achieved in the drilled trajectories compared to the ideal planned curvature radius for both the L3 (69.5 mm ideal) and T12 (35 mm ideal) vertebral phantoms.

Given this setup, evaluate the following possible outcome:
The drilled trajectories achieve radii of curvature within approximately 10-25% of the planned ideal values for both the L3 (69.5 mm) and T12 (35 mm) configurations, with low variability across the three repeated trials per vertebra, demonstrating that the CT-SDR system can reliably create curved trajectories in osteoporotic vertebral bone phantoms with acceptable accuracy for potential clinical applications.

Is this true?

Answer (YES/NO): NO